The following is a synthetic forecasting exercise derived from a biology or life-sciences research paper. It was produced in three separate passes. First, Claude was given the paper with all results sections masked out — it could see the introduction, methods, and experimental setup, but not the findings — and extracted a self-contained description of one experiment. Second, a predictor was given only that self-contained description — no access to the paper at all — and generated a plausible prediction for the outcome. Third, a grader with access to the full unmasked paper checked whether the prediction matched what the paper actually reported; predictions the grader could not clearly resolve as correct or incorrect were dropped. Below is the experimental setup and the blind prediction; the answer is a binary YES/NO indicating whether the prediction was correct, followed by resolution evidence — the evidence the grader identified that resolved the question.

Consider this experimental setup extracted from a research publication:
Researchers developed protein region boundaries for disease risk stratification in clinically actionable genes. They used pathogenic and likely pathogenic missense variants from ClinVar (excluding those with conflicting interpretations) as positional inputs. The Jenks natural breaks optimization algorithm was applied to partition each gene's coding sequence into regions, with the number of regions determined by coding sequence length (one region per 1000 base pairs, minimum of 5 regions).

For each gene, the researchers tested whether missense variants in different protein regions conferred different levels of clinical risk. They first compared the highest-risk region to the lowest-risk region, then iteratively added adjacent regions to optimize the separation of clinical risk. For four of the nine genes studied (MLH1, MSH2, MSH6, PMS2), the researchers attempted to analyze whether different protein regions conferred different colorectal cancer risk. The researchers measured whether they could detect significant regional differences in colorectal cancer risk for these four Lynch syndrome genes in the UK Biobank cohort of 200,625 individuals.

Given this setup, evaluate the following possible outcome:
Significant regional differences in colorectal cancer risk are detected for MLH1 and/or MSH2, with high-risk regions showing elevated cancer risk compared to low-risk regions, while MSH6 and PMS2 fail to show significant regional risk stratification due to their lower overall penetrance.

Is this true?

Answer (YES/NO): NO